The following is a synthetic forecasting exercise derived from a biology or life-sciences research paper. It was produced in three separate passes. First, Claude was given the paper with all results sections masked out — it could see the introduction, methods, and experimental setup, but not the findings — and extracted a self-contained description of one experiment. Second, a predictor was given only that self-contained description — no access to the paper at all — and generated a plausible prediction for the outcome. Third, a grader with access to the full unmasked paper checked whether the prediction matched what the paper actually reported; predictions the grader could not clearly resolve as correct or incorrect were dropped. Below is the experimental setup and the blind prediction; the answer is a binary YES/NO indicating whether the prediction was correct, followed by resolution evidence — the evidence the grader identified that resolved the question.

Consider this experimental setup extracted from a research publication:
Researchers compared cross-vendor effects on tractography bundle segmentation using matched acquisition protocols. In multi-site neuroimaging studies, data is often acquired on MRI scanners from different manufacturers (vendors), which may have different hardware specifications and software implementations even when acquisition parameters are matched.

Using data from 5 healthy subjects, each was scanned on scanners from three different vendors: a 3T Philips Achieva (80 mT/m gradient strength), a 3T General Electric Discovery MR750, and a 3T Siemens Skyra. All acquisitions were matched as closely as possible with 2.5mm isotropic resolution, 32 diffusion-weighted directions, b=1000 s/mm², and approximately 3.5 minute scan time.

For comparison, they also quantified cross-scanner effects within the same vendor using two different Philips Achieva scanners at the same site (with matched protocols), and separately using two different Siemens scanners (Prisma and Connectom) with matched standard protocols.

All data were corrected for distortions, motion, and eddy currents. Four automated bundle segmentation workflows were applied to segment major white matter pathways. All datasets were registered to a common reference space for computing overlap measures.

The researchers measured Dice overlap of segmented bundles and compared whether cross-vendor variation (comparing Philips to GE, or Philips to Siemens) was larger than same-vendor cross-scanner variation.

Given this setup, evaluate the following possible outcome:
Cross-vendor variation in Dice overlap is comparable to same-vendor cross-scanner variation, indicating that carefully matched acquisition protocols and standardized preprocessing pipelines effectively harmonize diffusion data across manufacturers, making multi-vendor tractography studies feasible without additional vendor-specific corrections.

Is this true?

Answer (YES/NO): NO